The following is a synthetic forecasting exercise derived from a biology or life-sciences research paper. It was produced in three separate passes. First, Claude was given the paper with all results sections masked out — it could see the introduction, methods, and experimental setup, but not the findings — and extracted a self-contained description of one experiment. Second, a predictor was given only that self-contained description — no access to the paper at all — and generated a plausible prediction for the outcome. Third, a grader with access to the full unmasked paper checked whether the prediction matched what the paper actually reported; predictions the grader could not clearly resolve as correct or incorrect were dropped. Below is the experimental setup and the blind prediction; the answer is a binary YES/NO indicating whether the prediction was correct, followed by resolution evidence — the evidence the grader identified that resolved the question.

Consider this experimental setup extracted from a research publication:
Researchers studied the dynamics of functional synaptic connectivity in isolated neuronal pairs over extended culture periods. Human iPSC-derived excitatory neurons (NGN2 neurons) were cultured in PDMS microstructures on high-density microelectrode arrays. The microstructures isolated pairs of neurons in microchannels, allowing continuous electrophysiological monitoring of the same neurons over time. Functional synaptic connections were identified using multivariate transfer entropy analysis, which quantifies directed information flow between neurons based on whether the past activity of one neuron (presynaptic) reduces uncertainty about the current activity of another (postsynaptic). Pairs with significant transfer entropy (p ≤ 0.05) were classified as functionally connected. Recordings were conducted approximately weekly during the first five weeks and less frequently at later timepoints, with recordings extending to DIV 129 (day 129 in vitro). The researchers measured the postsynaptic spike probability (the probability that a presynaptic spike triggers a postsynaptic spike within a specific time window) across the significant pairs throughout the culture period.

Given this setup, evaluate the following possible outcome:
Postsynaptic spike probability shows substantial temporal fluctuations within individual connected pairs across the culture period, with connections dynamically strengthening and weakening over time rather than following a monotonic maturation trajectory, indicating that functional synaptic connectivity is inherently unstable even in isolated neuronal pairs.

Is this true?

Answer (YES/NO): NO